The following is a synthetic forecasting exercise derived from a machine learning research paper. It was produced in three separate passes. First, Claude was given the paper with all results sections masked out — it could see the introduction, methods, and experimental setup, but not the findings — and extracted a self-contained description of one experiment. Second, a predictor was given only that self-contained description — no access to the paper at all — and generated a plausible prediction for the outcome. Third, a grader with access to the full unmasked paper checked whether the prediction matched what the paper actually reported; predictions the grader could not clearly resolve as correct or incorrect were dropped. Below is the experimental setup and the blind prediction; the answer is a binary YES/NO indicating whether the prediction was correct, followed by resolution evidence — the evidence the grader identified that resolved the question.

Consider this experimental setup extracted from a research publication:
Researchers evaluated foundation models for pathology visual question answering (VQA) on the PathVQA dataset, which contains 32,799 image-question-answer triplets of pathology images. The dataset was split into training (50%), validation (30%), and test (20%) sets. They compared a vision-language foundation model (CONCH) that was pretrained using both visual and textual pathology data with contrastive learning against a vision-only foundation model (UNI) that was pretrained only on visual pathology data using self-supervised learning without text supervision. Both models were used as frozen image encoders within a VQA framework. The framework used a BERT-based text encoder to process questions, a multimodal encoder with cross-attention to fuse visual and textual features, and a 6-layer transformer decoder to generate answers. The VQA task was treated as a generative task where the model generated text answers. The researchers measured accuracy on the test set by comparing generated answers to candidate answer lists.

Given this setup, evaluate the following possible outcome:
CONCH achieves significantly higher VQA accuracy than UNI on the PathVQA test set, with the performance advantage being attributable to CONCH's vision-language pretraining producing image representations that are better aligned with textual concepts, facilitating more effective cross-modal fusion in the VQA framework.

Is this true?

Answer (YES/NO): YES